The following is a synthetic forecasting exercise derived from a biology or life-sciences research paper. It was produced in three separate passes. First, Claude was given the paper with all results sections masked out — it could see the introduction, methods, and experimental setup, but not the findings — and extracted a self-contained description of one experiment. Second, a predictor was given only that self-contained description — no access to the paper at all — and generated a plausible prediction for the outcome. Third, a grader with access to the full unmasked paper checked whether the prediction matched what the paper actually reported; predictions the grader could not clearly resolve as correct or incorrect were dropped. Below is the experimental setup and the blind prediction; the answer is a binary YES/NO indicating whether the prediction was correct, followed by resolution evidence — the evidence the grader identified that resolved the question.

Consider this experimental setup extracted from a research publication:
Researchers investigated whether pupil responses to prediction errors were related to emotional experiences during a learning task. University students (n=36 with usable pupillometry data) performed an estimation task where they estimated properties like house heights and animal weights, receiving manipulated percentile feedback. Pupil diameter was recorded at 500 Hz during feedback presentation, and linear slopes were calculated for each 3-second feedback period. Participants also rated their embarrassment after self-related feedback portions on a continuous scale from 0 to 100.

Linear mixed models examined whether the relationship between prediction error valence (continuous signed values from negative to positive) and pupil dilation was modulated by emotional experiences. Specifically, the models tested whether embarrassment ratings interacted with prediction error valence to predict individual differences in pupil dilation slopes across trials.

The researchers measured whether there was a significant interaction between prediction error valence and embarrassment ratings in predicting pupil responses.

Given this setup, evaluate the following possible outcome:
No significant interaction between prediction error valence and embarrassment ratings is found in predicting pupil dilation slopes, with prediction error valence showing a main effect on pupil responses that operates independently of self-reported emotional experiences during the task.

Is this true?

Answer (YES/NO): NO